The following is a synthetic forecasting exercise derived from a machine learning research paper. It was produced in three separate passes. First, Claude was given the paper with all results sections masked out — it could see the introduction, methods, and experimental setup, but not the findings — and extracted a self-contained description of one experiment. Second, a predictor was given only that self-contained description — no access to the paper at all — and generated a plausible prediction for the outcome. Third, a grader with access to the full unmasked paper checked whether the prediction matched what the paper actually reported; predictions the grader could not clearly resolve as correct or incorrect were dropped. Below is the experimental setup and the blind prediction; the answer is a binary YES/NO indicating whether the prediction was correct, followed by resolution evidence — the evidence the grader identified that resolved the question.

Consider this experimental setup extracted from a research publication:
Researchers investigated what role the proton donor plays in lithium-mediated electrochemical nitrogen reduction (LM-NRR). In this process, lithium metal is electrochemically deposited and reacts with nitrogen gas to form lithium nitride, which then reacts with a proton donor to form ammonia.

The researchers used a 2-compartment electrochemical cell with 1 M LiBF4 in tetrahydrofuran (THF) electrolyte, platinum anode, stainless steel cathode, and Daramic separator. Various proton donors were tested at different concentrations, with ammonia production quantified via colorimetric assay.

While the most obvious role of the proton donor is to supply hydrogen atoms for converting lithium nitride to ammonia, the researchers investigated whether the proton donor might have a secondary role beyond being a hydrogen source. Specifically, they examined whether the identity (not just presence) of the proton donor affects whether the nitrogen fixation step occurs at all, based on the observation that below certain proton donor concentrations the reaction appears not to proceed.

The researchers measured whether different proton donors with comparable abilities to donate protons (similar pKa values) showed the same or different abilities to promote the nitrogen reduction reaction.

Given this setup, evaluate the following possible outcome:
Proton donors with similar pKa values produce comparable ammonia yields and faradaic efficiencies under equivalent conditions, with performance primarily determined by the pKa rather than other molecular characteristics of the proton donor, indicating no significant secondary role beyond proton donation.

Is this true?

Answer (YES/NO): NO